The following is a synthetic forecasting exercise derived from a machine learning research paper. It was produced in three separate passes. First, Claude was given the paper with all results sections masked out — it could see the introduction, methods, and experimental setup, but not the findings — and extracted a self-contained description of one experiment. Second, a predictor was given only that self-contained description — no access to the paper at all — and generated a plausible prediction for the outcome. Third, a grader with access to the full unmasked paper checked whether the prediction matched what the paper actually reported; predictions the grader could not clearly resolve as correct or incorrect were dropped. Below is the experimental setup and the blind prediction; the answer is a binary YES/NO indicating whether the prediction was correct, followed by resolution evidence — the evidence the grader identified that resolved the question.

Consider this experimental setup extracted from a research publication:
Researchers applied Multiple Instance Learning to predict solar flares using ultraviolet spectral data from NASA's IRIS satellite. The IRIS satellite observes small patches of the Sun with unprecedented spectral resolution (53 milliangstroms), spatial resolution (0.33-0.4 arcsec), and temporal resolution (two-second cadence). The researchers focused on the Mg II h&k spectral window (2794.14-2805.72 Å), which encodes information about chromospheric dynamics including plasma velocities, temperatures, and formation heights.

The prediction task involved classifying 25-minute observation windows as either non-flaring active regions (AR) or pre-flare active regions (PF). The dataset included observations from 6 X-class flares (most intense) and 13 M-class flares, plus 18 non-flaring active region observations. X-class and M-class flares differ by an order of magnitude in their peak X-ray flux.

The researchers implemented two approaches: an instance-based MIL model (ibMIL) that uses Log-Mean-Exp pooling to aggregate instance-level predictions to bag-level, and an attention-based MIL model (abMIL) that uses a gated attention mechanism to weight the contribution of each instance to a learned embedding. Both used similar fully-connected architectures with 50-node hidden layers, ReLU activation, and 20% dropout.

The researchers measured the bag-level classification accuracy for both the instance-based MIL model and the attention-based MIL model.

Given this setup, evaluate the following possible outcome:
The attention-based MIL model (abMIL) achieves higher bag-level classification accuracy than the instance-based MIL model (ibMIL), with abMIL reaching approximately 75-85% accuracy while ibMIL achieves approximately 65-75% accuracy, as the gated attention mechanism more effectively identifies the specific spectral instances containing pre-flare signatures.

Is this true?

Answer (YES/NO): NO